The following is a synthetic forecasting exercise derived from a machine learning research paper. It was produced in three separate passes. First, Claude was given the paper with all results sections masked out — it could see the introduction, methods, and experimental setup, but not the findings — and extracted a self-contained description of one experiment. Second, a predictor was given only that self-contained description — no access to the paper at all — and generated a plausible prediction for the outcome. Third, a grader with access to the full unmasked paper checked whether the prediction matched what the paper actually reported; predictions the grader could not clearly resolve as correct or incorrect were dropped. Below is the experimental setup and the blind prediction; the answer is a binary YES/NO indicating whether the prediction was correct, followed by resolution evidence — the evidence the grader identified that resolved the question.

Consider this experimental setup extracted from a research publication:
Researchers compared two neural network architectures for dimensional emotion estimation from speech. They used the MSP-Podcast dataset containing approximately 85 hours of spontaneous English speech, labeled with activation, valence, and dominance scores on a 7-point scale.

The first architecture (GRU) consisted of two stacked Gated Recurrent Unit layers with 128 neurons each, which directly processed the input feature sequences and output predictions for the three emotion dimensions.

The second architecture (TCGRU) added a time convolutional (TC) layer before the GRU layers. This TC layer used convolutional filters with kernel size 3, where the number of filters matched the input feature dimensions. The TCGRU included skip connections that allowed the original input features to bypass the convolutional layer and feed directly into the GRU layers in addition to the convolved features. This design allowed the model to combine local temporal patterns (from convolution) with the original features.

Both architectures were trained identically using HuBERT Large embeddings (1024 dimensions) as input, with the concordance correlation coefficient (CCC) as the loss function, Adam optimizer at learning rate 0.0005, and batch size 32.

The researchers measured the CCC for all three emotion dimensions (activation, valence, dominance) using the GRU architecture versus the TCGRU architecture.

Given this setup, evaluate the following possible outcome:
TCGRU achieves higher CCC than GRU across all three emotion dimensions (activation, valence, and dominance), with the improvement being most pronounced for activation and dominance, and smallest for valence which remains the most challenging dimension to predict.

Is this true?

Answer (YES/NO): NO